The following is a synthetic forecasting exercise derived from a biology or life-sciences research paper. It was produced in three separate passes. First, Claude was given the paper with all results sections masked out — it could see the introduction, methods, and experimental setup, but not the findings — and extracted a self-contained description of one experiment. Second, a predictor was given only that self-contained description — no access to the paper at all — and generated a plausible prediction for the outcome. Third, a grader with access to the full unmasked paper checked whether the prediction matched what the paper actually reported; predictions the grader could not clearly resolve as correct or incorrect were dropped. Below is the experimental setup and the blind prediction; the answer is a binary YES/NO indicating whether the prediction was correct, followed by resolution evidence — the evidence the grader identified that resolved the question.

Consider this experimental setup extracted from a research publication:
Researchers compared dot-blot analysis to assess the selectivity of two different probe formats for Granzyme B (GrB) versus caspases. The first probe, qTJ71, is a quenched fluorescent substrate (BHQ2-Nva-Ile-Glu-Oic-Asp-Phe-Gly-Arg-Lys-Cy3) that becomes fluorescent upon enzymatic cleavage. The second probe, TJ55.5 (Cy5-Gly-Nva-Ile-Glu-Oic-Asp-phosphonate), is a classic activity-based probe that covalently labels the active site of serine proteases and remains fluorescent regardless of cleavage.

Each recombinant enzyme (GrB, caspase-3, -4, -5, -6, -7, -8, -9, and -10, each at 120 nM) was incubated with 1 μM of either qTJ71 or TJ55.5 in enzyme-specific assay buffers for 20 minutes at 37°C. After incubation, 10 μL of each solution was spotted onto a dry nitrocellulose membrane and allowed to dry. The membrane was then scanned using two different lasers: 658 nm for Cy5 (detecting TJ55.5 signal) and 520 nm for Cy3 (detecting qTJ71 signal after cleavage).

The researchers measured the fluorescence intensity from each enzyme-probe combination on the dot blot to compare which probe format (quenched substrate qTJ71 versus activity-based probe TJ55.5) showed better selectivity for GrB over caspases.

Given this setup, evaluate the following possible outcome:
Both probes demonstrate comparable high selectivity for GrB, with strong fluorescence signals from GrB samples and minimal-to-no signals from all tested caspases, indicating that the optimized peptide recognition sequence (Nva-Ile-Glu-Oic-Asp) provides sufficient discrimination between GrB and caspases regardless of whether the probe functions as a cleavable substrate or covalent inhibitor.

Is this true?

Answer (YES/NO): NO